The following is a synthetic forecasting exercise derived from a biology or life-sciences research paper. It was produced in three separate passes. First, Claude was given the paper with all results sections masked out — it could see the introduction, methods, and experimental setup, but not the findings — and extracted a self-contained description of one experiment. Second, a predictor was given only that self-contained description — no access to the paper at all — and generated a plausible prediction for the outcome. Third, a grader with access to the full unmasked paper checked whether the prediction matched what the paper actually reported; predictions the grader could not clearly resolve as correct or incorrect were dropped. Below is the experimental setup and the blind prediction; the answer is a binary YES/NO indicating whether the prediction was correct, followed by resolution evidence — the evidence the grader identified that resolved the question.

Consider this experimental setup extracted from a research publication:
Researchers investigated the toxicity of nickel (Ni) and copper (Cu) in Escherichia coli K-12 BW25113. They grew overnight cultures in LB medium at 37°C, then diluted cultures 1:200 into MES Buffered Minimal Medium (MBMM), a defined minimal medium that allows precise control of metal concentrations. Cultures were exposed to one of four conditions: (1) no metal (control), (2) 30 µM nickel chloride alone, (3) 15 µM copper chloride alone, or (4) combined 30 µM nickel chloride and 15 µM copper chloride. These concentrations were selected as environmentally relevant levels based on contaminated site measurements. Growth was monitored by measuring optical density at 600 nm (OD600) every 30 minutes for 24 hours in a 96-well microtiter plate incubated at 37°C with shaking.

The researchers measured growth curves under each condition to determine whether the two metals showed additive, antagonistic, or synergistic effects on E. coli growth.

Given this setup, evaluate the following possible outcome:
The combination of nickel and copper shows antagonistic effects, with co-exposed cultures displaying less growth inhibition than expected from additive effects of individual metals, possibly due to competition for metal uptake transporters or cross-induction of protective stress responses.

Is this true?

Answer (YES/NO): NO